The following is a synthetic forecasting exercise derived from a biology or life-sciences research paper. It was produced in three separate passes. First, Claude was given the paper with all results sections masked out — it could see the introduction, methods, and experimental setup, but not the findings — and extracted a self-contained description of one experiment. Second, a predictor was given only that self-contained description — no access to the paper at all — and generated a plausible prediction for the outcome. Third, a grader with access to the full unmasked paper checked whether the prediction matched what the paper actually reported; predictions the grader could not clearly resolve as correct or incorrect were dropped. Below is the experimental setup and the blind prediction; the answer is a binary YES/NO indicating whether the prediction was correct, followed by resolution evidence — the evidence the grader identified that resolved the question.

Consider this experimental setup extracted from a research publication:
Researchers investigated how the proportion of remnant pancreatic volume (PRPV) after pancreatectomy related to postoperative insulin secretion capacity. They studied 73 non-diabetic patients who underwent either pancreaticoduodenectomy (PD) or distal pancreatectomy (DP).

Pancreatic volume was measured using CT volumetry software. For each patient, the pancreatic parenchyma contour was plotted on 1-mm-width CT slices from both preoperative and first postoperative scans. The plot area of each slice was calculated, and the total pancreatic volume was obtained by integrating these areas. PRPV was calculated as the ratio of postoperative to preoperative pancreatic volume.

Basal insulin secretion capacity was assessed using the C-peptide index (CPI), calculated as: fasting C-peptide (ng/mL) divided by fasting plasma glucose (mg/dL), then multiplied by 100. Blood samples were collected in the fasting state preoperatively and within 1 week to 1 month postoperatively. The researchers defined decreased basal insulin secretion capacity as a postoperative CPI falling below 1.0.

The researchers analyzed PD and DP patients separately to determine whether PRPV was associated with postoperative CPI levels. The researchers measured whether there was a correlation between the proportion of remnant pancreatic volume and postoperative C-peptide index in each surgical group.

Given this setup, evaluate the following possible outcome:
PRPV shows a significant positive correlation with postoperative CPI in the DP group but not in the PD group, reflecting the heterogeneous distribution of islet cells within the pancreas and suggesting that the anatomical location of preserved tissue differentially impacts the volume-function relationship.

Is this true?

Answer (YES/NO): NO